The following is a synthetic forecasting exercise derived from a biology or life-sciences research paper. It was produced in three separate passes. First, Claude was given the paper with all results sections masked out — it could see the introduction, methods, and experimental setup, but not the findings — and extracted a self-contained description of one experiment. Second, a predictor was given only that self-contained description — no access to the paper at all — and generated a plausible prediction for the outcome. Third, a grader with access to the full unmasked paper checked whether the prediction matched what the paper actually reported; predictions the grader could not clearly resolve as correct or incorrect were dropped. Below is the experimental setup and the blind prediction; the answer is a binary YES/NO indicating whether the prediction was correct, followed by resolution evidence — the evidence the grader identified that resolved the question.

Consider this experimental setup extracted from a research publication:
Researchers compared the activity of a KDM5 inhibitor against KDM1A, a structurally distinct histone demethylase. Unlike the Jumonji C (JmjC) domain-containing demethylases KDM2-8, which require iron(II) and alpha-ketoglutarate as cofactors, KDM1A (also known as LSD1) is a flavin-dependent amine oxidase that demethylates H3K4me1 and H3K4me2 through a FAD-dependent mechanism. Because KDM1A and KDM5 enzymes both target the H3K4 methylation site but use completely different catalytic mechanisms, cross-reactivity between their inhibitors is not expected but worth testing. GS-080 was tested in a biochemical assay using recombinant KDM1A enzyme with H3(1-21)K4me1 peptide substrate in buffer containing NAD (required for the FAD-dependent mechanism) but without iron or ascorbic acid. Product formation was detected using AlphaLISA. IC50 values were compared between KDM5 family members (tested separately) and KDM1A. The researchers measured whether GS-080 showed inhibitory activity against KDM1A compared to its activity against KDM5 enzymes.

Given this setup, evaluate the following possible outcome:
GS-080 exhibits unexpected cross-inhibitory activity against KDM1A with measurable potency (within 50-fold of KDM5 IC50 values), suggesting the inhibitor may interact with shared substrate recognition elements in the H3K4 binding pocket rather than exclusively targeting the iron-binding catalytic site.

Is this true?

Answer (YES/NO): NO